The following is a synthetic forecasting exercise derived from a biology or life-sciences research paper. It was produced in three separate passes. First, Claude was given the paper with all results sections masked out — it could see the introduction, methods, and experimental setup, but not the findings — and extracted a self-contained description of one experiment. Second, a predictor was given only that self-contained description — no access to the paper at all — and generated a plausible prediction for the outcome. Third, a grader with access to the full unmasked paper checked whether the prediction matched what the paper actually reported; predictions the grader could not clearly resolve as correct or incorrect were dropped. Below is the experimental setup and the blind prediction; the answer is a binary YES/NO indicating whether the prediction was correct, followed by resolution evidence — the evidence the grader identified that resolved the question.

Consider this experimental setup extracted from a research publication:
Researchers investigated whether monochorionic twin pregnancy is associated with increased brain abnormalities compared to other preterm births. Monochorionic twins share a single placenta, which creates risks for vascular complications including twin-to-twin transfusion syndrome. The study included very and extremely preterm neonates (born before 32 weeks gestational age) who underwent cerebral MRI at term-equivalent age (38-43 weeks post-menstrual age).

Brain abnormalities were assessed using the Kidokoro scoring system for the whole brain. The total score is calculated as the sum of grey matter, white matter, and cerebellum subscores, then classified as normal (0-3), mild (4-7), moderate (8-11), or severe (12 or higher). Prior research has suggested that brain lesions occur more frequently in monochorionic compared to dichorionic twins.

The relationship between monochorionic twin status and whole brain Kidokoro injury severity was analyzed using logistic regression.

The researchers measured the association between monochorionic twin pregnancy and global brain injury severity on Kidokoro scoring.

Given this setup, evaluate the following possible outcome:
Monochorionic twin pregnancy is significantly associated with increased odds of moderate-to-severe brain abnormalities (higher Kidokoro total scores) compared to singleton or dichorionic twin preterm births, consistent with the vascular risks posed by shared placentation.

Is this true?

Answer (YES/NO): NO